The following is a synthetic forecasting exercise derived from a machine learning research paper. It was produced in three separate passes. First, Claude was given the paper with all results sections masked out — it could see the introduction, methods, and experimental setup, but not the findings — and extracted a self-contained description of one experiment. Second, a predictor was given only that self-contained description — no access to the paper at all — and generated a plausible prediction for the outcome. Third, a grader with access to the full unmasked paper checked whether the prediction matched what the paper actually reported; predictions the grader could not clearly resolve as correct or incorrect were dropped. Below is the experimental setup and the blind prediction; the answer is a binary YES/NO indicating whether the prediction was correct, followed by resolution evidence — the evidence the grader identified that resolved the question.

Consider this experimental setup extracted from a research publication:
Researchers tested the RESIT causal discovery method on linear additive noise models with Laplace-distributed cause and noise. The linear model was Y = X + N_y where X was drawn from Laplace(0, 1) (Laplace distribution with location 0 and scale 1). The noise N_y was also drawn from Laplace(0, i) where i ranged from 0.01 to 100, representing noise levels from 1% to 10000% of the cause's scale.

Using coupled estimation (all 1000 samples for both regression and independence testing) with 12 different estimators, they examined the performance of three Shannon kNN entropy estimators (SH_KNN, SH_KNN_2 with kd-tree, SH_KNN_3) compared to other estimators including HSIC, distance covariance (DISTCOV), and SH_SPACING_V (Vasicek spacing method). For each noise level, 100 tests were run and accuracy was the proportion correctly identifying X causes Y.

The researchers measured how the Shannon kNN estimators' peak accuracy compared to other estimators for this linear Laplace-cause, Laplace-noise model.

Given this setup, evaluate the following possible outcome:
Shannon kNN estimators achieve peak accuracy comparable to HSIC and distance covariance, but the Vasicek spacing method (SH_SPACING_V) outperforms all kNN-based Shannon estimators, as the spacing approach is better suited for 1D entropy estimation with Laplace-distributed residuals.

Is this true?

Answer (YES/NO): NO